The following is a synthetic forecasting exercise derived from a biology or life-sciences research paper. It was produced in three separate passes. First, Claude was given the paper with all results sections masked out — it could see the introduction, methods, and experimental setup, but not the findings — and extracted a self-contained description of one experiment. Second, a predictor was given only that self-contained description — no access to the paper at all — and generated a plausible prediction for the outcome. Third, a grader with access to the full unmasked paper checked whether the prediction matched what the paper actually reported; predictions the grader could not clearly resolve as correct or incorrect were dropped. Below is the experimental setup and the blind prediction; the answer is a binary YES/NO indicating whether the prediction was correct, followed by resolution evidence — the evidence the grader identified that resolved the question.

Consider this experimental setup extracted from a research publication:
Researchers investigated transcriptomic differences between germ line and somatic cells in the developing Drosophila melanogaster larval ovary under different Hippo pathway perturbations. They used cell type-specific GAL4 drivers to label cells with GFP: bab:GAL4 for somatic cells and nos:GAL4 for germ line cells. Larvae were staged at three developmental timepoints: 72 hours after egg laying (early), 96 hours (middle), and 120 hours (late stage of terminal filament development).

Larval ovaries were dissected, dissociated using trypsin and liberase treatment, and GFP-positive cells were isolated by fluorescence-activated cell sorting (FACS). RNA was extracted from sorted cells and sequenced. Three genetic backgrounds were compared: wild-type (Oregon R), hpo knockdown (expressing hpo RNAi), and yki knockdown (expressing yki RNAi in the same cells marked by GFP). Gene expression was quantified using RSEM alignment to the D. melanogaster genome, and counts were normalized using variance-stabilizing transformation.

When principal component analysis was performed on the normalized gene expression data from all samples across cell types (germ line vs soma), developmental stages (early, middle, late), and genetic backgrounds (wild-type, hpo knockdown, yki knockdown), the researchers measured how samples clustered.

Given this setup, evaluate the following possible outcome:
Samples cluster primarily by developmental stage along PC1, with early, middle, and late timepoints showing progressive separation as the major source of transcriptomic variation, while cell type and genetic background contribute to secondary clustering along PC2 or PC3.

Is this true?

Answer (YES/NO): NO